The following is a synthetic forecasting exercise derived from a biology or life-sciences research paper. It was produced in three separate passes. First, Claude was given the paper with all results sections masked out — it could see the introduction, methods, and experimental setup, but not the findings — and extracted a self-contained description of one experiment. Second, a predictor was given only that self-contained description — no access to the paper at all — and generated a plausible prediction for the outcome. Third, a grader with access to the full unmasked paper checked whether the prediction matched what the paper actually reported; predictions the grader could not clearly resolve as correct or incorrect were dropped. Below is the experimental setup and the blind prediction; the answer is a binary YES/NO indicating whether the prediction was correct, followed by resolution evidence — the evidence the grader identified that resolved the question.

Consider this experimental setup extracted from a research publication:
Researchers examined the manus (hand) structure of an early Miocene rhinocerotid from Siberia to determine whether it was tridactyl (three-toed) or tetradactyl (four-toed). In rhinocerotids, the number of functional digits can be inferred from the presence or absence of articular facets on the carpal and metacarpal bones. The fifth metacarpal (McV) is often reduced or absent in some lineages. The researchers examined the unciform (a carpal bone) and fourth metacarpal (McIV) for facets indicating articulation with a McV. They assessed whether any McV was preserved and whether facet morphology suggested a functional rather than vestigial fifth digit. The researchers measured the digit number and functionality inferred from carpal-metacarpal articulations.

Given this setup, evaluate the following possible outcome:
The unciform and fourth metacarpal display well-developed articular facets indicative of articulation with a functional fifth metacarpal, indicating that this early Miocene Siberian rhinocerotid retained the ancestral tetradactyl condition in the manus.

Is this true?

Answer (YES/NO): YES